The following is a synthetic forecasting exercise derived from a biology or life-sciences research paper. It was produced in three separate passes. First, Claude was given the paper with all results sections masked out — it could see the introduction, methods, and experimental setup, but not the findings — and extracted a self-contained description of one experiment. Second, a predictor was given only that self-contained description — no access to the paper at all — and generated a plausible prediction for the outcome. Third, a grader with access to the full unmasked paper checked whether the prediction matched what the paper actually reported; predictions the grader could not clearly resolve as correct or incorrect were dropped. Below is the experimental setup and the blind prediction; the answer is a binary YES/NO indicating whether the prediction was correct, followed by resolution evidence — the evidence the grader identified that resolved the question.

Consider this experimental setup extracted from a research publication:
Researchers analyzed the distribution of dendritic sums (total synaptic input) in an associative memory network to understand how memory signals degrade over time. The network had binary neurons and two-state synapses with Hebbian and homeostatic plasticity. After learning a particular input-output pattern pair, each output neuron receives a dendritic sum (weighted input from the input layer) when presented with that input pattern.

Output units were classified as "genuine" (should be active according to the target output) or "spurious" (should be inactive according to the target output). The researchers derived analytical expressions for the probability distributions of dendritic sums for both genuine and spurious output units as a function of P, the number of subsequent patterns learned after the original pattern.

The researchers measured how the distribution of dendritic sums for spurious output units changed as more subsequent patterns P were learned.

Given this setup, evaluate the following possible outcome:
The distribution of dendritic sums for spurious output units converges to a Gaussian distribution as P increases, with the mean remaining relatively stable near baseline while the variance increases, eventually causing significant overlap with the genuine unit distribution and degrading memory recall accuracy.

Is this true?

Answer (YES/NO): NO